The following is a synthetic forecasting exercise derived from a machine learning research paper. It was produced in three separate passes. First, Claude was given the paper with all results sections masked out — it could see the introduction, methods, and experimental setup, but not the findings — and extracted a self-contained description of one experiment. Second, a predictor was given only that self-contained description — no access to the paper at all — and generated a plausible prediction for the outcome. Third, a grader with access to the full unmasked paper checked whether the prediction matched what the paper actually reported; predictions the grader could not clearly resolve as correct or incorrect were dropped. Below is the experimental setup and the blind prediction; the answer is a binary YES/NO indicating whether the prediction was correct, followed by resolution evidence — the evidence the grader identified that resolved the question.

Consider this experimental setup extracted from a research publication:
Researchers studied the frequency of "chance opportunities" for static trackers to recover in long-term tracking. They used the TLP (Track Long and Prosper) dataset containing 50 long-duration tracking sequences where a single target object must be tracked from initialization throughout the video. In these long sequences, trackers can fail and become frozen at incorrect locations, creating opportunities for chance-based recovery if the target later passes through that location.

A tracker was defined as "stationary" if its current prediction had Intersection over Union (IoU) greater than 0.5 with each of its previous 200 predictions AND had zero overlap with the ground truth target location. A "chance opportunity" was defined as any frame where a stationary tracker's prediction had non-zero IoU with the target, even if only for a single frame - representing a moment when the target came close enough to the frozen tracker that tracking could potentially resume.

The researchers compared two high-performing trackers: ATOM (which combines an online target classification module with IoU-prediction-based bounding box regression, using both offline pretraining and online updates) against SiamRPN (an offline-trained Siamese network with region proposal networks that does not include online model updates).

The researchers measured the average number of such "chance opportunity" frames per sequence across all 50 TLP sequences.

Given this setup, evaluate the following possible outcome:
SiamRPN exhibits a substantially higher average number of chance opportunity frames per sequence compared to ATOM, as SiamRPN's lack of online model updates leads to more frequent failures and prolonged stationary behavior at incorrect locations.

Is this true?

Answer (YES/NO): NO